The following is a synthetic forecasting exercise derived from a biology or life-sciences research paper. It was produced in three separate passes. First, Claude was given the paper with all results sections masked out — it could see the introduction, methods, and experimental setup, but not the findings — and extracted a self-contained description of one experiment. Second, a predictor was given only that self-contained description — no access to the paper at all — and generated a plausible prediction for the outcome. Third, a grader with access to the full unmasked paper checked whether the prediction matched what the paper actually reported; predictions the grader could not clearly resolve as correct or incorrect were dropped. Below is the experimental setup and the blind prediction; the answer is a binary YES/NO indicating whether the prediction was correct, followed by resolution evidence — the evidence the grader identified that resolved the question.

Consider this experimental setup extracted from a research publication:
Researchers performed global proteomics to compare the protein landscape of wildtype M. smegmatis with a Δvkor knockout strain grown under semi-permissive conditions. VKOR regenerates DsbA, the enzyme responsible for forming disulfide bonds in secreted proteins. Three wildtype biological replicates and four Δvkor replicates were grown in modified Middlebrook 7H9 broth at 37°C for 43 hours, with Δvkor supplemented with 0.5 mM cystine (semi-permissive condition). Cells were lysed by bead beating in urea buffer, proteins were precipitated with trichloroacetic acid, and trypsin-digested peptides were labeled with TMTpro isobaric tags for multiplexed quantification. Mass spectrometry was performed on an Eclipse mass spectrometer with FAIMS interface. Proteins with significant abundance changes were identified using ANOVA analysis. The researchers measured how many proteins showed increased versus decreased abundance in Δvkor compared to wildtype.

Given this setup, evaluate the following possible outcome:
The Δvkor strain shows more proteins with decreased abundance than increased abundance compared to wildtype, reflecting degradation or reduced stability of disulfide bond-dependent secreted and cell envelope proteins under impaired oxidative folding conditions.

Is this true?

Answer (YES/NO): YES